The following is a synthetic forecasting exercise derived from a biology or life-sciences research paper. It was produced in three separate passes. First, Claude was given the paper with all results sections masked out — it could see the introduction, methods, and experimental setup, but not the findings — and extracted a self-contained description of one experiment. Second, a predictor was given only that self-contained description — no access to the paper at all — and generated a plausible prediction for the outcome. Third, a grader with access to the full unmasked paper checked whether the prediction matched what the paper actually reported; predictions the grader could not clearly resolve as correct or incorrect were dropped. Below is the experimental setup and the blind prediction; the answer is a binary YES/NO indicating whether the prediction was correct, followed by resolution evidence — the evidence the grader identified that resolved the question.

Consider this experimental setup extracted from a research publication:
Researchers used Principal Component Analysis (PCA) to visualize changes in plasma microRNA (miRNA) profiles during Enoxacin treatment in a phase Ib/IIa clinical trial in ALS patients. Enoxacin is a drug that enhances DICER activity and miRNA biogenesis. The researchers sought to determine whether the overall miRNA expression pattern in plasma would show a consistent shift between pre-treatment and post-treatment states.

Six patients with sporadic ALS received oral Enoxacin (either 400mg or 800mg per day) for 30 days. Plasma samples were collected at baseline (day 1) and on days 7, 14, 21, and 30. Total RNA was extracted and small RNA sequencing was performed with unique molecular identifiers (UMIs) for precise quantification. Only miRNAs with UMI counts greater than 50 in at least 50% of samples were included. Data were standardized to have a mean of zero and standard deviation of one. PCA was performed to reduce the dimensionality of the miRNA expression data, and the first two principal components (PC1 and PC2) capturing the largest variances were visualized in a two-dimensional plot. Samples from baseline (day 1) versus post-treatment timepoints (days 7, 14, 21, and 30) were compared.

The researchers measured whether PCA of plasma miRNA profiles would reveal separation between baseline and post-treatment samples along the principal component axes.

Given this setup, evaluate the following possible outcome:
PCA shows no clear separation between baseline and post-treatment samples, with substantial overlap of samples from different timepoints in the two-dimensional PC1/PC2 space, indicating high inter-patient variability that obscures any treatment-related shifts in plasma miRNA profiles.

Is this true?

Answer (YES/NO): NO